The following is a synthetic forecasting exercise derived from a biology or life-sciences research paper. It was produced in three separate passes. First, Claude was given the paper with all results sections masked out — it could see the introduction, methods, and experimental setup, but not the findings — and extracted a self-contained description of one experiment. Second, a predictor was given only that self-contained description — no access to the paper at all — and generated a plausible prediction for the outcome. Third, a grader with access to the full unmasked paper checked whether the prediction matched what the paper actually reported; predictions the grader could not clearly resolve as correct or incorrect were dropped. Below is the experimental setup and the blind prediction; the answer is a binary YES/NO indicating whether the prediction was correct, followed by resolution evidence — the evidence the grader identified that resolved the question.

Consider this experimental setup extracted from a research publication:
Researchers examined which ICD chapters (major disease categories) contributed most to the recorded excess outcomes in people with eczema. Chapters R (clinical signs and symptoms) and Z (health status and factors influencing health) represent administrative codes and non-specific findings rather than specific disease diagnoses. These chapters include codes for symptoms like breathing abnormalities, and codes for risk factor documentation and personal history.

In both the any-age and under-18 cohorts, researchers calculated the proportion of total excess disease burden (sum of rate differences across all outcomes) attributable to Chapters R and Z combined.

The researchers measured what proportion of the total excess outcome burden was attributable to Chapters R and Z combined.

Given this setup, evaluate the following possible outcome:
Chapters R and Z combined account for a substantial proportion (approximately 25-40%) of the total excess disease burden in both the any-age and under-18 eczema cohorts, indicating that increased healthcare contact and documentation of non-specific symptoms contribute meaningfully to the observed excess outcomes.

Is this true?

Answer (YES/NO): YES